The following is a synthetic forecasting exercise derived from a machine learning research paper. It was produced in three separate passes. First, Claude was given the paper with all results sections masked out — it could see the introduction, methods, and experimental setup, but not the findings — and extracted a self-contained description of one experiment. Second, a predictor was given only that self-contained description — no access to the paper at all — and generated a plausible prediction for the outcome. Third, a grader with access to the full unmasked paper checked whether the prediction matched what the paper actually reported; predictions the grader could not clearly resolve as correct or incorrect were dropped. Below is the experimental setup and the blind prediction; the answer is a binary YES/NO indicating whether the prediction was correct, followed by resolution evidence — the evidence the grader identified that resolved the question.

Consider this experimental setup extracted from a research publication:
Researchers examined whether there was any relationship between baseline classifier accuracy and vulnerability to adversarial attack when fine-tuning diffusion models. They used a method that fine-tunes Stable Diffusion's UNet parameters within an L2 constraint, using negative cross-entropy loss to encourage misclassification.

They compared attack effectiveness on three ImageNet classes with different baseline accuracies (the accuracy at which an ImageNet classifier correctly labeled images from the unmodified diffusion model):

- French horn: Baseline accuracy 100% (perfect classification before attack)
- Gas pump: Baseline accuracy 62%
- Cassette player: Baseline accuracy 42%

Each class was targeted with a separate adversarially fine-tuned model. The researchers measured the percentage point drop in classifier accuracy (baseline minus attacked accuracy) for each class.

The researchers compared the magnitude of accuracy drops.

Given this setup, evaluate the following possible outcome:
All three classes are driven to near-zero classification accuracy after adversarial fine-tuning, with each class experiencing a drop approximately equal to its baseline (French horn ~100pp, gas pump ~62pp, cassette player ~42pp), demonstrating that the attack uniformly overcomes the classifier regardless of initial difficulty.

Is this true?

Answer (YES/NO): NO